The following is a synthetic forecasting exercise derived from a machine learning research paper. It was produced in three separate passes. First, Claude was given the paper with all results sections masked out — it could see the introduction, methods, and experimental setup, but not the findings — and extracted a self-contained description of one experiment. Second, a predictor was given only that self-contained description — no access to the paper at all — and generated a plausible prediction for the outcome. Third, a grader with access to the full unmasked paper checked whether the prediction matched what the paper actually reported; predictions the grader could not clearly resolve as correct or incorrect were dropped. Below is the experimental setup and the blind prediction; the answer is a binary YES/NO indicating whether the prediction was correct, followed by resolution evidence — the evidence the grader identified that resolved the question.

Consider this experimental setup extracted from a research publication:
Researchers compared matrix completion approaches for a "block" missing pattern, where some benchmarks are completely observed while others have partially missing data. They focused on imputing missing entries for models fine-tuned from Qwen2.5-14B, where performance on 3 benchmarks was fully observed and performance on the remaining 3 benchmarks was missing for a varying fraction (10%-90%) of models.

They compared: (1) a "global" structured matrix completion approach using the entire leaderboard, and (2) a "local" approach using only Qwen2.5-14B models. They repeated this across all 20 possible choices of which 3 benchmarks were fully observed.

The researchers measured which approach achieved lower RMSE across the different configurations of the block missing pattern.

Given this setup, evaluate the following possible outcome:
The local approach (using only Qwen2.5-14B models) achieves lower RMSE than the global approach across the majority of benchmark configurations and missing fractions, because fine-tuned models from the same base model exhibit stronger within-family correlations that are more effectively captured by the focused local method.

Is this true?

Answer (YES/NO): YES